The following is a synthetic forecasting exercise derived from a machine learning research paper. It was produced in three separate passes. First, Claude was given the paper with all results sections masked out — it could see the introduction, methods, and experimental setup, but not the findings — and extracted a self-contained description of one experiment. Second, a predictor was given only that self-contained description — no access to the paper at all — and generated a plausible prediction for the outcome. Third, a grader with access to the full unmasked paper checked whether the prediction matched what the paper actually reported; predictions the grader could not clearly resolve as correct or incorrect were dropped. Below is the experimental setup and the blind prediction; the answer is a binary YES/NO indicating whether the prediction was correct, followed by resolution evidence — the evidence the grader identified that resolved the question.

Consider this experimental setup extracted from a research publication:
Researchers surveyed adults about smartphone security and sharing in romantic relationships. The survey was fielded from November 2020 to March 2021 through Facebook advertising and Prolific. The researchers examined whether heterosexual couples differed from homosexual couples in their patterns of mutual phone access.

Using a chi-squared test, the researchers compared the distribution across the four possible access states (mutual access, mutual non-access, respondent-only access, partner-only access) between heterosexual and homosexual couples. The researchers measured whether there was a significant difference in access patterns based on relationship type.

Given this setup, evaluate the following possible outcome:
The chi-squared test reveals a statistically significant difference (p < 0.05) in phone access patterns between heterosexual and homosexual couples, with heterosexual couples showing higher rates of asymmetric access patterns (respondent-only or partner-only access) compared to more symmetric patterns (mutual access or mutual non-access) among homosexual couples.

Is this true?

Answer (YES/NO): NO